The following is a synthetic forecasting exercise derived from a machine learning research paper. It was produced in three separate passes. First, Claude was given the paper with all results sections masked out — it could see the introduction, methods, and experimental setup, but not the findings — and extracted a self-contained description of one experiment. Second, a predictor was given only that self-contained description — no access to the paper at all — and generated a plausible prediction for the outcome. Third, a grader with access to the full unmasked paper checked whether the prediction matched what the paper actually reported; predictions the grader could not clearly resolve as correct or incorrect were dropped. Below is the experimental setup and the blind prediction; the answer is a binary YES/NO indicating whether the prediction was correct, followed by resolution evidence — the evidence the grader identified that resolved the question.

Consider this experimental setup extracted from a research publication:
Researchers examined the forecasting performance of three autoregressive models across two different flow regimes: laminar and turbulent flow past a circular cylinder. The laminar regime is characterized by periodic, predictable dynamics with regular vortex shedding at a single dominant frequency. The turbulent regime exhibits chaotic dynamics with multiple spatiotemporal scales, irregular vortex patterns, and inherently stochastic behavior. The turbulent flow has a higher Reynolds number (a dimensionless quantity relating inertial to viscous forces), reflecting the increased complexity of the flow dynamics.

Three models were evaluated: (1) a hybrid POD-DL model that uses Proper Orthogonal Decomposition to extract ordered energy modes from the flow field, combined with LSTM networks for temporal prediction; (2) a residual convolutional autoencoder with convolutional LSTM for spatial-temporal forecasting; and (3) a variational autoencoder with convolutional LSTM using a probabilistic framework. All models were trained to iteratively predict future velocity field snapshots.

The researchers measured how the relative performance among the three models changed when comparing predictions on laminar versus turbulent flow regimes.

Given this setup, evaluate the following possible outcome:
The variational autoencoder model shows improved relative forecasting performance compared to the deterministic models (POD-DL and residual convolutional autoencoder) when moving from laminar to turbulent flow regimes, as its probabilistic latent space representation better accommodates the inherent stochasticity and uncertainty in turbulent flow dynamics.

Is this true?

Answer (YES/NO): NO